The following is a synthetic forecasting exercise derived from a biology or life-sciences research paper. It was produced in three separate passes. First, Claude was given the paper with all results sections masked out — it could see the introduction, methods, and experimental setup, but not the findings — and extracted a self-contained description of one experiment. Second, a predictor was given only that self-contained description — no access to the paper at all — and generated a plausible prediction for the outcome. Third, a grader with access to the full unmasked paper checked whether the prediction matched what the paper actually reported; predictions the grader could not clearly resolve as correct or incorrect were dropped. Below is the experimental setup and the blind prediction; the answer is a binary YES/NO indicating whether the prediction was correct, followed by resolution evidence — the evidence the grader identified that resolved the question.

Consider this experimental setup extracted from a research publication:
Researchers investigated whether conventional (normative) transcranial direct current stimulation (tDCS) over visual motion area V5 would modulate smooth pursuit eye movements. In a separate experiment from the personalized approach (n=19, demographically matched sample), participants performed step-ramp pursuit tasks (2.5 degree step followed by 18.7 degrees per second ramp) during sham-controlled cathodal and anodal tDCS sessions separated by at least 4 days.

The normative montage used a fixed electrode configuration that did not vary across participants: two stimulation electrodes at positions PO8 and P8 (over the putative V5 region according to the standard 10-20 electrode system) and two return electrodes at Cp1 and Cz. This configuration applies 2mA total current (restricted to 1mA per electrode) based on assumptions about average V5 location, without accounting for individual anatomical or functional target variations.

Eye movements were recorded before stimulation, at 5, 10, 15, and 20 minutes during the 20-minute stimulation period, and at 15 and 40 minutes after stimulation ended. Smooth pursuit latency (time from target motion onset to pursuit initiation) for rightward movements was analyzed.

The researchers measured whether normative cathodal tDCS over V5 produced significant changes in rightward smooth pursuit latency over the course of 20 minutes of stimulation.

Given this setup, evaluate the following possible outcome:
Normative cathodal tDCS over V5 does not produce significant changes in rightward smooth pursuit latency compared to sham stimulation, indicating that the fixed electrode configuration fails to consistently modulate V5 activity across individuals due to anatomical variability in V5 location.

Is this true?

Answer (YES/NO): YES